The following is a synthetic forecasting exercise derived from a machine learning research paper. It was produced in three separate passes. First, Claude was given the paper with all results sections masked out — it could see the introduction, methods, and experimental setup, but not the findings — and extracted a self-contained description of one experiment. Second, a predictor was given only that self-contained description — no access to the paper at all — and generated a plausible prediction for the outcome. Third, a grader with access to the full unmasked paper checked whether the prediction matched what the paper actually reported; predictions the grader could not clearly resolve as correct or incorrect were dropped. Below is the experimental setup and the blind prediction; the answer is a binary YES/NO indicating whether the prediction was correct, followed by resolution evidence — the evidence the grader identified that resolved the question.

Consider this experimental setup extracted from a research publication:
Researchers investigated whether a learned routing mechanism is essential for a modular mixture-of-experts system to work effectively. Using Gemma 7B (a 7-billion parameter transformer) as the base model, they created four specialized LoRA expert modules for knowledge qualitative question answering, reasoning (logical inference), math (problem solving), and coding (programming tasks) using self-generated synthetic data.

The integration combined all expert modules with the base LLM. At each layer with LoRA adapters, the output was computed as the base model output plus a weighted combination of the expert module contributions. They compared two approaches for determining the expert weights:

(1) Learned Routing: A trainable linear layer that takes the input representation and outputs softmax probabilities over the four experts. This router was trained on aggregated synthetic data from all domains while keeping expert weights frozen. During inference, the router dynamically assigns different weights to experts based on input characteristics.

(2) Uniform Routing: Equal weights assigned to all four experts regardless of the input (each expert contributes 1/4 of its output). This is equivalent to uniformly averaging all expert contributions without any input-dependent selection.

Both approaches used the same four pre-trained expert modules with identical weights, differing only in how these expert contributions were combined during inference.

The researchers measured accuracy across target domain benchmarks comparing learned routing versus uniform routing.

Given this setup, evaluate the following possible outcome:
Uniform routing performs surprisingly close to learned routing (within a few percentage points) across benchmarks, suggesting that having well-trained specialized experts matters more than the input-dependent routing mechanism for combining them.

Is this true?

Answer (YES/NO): NO